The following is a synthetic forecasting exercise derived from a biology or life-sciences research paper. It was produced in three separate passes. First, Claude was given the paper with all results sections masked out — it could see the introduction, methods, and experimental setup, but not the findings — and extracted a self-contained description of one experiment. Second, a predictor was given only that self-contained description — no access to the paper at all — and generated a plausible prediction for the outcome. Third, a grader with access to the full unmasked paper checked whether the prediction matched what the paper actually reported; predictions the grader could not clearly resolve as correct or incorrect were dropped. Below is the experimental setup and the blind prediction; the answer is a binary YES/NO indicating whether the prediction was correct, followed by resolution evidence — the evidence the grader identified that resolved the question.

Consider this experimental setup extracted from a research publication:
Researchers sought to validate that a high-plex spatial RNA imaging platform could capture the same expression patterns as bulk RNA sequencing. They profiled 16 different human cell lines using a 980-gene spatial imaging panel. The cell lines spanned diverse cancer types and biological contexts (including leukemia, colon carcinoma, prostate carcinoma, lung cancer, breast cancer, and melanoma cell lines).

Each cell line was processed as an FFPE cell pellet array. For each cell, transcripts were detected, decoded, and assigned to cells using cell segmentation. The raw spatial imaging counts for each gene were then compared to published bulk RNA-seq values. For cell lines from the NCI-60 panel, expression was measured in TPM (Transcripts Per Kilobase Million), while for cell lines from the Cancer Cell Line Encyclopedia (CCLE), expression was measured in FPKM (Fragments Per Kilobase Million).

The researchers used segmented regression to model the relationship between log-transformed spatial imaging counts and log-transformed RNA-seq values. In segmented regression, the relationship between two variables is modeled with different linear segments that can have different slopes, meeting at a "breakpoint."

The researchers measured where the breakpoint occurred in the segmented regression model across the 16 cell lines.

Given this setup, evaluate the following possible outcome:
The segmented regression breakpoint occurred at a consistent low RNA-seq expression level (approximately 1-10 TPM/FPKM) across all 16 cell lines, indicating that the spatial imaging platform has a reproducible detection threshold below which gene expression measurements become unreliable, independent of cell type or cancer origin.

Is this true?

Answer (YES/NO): NO